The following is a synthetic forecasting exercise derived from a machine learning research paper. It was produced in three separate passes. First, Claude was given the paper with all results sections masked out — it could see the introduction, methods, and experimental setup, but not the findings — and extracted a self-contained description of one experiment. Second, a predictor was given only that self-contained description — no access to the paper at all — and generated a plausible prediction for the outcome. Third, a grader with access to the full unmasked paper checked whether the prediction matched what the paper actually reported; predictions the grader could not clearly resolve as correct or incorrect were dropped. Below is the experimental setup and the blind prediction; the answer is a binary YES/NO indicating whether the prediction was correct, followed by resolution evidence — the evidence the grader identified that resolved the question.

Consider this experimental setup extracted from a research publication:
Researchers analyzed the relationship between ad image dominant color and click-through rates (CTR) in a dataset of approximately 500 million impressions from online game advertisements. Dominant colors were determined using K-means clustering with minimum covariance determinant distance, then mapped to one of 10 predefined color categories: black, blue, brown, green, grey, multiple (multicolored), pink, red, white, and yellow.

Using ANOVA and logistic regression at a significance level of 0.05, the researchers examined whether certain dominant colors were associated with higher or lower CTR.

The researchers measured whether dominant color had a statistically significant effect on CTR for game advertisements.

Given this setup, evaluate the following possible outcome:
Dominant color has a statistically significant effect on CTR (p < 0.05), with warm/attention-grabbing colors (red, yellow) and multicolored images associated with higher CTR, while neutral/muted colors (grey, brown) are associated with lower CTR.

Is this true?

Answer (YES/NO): NO